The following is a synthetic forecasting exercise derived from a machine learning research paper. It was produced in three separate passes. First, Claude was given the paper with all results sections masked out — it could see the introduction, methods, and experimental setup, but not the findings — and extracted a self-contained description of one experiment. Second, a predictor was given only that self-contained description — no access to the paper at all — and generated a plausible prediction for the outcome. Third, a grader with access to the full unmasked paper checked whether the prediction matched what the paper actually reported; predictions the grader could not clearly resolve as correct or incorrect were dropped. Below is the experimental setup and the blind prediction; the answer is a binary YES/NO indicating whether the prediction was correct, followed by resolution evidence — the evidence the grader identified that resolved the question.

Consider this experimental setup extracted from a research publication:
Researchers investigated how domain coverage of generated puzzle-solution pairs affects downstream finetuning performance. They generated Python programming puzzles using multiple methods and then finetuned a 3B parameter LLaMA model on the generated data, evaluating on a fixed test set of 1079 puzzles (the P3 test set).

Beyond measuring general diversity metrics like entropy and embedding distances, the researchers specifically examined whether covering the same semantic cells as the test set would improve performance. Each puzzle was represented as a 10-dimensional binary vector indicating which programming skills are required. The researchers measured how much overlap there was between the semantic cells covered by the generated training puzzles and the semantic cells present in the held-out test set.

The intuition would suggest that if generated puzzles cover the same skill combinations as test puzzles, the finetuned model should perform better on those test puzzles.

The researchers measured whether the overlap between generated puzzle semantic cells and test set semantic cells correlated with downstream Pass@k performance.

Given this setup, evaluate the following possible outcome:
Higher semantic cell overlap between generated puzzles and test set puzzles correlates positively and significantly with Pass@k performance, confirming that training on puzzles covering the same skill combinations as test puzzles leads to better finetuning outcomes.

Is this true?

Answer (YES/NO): NO